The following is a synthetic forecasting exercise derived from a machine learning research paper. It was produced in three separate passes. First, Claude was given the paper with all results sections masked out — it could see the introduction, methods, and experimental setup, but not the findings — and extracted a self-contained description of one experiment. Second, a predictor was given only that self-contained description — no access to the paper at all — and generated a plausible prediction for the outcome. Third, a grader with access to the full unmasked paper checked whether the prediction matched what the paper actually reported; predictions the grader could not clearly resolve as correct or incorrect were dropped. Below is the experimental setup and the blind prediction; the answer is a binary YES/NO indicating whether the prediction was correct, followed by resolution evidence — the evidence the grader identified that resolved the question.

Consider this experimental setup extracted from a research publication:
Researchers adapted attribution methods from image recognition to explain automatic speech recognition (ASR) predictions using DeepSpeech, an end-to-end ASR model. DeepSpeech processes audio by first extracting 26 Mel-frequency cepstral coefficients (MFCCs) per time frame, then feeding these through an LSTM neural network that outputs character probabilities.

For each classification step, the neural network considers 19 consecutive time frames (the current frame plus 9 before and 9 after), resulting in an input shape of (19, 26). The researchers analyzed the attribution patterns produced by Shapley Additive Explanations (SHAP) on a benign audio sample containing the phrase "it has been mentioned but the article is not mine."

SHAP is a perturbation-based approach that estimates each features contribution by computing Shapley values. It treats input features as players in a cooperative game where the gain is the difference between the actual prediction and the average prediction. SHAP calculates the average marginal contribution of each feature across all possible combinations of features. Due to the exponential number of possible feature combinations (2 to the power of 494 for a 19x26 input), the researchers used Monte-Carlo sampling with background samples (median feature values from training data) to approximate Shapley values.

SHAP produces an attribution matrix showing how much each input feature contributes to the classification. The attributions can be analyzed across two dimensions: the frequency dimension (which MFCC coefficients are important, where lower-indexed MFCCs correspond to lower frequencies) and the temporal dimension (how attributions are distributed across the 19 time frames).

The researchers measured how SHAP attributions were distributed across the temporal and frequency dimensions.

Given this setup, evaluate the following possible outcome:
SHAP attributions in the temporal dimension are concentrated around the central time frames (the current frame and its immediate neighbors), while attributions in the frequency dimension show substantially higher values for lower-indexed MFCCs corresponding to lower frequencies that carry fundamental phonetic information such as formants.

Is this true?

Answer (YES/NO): NO